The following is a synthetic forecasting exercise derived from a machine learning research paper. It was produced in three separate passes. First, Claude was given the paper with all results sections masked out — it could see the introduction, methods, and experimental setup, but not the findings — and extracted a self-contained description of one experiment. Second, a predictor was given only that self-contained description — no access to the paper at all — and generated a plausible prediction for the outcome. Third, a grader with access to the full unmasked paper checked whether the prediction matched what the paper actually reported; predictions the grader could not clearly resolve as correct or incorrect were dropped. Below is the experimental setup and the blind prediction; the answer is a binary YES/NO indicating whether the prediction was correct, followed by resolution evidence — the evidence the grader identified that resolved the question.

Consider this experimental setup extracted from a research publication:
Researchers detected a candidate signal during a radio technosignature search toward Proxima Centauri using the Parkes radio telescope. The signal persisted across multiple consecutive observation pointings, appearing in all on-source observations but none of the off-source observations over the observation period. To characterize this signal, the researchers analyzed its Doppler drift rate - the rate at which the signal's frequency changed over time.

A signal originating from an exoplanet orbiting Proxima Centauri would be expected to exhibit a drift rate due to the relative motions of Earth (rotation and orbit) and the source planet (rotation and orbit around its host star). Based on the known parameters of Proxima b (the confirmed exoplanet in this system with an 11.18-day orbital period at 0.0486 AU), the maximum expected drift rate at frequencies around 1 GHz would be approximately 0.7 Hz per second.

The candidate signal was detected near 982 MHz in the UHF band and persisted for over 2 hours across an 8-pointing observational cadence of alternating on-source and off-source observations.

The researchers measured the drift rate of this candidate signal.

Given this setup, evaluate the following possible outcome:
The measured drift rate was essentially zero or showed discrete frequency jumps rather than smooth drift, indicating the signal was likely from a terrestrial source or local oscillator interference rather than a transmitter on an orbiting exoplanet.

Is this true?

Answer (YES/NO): NO